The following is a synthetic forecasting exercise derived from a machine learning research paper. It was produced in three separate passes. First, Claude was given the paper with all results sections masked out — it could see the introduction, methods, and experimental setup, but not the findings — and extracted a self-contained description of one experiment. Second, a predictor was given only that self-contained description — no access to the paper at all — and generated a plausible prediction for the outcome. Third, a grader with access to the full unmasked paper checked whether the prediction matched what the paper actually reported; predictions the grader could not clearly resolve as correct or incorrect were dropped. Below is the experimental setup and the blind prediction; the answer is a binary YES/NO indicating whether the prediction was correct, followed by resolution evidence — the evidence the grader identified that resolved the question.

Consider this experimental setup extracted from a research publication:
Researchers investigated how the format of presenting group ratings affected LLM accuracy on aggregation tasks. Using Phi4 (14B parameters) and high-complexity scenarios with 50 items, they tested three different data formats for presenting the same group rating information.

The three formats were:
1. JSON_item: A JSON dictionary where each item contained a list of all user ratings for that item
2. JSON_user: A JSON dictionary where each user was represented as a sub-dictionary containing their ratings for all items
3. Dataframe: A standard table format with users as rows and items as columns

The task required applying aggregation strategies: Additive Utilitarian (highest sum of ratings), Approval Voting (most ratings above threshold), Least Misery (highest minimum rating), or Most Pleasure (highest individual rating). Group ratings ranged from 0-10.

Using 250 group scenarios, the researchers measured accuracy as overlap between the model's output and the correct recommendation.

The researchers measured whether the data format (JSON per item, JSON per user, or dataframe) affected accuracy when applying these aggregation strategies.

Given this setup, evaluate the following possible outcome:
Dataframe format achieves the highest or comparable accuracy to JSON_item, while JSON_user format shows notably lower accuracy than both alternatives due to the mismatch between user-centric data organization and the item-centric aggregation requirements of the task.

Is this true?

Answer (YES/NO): NO